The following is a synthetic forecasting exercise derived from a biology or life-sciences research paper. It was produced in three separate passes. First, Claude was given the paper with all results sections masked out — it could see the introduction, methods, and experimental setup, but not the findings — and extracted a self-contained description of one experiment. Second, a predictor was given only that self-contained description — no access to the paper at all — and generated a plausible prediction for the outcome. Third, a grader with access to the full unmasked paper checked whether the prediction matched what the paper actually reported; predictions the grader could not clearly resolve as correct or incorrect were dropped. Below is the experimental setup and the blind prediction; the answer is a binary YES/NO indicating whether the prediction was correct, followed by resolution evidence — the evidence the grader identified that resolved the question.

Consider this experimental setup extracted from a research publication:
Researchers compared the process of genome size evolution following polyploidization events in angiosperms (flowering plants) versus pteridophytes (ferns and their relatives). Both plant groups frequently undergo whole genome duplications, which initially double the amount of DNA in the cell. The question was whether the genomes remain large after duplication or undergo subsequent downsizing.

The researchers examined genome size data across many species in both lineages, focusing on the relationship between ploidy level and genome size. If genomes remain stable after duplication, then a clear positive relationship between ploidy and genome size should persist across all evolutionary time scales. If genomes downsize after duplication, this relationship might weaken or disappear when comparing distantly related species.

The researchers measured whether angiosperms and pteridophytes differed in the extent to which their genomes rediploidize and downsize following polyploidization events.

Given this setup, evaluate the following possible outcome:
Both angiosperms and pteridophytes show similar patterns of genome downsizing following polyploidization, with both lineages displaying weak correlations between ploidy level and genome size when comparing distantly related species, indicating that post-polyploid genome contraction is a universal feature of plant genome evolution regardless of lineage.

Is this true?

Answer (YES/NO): NO